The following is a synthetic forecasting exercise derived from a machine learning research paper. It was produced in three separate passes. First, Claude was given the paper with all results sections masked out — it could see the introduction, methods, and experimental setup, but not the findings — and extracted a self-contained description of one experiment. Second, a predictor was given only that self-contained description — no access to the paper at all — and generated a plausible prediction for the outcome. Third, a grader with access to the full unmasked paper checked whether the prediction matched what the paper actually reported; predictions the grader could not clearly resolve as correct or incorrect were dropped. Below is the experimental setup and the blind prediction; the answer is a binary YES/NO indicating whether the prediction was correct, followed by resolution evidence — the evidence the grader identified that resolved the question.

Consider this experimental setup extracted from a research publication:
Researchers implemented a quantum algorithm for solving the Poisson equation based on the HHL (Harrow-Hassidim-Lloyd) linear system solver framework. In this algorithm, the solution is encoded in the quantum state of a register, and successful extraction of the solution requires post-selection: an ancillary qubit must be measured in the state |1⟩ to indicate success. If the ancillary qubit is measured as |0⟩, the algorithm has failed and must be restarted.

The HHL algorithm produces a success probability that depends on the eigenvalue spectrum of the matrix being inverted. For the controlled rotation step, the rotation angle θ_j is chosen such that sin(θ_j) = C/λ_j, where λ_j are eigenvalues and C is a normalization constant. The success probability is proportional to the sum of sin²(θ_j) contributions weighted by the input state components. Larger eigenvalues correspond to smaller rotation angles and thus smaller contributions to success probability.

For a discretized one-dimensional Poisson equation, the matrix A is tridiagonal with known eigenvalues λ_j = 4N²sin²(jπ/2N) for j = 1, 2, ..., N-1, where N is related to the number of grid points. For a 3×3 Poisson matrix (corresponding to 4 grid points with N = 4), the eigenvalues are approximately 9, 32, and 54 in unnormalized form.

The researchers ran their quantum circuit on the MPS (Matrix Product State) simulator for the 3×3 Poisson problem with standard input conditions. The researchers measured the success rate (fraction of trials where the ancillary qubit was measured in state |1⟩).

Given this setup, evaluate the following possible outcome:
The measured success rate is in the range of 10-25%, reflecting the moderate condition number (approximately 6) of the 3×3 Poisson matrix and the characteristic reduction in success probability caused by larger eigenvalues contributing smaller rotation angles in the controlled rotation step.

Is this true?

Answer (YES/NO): NO